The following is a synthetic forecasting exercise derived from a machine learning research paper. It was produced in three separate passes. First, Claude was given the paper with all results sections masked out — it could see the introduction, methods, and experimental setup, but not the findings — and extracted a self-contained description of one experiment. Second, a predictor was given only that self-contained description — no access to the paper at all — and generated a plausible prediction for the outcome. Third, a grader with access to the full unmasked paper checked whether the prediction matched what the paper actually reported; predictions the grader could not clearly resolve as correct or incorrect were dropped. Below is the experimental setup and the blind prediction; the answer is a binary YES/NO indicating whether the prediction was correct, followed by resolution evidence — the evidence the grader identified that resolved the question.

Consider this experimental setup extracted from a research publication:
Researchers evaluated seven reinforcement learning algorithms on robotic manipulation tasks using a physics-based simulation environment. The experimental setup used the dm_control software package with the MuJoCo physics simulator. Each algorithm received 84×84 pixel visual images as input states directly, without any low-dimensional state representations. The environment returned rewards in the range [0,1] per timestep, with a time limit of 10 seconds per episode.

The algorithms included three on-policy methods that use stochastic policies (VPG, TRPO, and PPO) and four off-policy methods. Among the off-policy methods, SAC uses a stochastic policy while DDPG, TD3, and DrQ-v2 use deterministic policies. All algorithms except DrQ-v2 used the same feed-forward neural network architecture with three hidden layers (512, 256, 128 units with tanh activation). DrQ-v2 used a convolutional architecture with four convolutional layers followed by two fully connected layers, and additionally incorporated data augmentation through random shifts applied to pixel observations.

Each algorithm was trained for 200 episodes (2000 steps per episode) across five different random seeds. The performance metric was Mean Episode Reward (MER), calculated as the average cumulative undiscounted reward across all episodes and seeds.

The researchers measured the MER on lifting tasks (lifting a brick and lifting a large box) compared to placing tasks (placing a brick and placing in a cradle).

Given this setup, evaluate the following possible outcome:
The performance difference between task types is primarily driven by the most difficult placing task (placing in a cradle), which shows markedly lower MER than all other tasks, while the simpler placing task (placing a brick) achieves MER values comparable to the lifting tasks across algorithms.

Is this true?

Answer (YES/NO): NO